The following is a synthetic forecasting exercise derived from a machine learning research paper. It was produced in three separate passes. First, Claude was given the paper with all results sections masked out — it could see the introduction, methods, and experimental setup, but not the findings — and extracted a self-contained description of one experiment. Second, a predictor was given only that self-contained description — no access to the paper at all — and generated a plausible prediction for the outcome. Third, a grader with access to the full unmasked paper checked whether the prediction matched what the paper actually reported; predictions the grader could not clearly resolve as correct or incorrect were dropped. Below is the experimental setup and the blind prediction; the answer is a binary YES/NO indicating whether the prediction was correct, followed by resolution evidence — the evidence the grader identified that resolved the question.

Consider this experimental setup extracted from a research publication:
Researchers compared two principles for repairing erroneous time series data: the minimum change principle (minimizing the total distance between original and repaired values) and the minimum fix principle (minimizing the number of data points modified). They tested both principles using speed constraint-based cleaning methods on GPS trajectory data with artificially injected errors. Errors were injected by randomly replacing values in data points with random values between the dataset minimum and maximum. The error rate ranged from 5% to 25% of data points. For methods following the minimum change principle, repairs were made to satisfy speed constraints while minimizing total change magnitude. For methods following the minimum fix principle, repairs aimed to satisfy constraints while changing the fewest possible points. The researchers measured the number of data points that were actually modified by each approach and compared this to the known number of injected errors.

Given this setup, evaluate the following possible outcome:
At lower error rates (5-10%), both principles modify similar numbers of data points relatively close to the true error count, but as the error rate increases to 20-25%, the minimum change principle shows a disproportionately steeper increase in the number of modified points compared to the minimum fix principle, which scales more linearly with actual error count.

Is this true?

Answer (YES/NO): NO